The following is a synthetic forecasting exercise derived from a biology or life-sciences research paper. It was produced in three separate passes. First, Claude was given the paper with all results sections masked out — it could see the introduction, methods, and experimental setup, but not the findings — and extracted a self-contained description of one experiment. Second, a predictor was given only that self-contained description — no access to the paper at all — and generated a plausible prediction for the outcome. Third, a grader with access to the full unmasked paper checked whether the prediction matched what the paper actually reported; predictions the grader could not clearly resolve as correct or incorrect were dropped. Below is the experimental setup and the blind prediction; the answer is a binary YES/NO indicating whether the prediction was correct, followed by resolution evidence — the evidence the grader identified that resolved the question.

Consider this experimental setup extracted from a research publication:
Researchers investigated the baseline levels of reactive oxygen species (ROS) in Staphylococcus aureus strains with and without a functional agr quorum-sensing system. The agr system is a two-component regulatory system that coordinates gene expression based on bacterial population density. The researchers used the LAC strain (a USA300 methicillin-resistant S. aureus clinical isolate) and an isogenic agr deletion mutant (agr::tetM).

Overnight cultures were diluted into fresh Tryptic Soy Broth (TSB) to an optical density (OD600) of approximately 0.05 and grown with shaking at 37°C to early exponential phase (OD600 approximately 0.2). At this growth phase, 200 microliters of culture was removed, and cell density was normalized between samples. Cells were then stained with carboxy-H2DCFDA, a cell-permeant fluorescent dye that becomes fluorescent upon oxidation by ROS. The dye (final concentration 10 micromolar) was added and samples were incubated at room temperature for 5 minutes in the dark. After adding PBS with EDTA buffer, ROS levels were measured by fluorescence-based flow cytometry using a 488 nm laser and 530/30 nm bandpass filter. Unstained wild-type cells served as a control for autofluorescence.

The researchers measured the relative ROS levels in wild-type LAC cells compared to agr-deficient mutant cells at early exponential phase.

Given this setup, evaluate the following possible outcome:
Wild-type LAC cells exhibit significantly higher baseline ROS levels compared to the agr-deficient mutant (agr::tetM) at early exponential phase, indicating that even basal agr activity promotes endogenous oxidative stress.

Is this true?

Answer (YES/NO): NO